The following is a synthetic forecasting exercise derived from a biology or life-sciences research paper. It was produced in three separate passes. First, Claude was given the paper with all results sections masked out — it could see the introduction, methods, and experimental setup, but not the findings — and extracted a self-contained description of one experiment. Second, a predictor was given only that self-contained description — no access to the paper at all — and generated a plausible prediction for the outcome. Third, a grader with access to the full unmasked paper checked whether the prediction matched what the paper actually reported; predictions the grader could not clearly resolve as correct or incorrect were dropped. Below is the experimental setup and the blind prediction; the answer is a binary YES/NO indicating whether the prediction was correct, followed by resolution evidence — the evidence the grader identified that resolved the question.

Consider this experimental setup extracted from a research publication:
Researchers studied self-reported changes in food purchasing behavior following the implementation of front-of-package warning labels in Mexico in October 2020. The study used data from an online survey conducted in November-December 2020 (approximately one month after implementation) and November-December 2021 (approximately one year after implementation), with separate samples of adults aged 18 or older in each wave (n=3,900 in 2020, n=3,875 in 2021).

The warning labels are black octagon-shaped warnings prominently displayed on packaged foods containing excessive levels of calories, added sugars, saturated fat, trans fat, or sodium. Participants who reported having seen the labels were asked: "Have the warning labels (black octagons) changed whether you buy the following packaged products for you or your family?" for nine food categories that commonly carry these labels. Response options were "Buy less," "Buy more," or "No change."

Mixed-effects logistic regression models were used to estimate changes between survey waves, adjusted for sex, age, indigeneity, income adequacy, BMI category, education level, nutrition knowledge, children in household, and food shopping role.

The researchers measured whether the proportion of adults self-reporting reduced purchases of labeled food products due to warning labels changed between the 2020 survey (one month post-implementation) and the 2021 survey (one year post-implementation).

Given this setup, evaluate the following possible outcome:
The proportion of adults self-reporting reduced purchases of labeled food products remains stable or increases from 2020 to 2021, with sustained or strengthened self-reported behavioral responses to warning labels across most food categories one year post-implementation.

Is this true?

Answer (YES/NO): YES